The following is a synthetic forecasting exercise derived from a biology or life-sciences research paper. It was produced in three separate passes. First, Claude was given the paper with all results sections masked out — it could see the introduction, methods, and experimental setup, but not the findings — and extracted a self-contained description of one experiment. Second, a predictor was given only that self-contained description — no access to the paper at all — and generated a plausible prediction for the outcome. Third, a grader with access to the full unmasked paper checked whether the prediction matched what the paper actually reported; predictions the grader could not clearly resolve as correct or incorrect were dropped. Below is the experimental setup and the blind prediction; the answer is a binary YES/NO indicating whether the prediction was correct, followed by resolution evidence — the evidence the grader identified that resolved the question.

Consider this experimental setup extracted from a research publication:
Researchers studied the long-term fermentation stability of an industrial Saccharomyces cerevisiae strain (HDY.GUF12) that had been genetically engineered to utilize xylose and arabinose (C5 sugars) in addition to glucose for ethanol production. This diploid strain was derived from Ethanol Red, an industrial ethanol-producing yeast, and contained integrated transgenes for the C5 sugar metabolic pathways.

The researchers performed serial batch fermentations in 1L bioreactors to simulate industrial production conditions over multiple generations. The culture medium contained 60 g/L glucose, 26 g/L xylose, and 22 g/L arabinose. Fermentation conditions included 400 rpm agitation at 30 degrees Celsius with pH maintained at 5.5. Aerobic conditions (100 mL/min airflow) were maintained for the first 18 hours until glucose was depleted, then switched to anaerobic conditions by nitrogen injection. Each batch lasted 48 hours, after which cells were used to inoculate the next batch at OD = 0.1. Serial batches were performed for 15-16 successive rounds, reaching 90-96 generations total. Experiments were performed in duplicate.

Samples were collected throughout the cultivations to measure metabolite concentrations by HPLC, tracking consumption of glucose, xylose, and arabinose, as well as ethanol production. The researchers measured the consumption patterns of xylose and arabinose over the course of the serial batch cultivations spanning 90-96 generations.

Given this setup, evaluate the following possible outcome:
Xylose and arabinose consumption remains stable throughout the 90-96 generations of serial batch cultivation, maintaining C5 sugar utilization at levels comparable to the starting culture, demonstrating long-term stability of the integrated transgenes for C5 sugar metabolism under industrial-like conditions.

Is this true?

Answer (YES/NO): NO